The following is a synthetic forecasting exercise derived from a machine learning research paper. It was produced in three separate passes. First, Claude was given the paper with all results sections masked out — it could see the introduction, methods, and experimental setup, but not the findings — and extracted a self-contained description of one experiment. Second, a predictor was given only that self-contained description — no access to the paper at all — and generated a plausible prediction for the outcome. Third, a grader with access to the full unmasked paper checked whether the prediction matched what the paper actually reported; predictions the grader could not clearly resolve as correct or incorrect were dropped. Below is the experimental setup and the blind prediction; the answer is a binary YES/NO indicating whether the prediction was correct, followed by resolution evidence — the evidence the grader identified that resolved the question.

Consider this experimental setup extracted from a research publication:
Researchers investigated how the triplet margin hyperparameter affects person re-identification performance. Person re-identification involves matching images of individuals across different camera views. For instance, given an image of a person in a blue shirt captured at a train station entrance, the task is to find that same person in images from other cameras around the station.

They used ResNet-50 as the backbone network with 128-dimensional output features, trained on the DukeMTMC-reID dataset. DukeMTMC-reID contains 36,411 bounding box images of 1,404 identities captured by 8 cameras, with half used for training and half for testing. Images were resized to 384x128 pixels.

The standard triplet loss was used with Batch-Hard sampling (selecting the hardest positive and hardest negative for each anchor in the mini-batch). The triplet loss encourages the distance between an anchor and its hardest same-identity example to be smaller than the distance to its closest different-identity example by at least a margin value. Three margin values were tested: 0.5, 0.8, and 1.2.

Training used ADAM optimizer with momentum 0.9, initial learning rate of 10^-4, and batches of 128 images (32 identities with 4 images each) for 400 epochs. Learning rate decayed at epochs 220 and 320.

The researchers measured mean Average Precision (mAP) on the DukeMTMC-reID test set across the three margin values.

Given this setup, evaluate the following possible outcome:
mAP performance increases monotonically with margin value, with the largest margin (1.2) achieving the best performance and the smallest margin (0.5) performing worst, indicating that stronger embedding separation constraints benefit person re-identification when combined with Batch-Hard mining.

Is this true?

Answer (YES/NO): NO